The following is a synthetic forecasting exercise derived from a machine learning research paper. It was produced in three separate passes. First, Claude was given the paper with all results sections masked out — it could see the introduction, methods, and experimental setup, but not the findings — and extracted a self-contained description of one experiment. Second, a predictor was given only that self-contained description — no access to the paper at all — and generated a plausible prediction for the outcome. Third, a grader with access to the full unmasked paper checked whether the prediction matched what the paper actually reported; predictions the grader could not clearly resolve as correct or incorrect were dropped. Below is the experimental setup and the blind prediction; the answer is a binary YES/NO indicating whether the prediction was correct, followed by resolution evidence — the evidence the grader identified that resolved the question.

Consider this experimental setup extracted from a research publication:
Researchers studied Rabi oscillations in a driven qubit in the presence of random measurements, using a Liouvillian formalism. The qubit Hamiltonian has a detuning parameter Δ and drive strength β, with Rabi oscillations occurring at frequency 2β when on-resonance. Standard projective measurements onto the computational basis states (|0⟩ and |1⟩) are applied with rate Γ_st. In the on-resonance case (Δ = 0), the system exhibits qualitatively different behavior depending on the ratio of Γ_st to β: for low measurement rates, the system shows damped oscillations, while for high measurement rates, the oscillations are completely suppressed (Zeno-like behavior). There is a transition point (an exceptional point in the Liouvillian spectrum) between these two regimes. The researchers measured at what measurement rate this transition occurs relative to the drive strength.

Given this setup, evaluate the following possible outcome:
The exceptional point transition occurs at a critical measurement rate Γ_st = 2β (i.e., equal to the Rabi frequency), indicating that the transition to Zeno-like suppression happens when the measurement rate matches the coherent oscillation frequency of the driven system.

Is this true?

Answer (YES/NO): NO